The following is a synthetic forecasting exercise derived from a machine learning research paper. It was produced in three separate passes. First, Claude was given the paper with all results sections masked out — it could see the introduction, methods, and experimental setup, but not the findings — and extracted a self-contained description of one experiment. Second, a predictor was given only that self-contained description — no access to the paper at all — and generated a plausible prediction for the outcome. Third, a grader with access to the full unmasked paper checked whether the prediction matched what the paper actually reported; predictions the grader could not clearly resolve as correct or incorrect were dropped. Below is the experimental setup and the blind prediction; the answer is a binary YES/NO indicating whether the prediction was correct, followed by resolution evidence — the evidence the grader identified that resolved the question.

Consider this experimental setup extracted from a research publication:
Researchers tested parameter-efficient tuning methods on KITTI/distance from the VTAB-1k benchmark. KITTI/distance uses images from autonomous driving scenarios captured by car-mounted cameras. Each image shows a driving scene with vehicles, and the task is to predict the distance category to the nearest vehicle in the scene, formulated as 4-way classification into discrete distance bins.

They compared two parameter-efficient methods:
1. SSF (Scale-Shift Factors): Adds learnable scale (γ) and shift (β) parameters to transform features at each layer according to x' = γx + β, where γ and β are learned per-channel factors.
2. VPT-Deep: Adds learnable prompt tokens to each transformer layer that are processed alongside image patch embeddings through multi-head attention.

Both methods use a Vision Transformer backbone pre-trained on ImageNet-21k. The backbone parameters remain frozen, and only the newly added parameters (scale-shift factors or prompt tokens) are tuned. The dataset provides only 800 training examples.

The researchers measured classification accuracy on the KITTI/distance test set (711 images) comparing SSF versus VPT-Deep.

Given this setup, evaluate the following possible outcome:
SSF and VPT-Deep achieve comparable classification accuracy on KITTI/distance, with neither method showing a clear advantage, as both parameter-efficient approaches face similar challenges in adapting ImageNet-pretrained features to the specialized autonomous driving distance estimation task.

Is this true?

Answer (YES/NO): NO